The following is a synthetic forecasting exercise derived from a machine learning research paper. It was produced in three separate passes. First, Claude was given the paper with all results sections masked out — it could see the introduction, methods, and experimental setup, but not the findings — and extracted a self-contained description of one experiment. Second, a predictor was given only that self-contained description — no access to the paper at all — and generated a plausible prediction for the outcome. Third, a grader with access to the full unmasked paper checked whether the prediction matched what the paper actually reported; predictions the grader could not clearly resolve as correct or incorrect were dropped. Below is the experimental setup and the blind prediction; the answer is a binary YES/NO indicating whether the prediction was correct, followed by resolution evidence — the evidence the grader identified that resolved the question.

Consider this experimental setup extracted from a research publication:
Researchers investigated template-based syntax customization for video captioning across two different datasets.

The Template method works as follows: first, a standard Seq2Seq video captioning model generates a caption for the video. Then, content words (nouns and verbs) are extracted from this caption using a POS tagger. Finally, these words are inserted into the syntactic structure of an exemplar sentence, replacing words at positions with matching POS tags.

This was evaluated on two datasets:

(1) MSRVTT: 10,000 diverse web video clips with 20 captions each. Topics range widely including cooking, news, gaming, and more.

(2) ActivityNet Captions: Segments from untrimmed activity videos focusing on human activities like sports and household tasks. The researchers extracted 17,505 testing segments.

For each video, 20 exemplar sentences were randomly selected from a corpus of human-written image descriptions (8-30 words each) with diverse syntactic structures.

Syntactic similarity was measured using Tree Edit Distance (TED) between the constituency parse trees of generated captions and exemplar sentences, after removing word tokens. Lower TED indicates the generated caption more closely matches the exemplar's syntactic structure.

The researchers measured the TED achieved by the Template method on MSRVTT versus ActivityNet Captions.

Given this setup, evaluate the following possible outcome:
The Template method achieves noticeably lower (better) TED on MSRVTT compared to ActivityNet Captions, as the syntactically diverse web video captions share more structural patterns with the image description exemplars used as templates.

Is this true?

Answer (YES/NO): NO